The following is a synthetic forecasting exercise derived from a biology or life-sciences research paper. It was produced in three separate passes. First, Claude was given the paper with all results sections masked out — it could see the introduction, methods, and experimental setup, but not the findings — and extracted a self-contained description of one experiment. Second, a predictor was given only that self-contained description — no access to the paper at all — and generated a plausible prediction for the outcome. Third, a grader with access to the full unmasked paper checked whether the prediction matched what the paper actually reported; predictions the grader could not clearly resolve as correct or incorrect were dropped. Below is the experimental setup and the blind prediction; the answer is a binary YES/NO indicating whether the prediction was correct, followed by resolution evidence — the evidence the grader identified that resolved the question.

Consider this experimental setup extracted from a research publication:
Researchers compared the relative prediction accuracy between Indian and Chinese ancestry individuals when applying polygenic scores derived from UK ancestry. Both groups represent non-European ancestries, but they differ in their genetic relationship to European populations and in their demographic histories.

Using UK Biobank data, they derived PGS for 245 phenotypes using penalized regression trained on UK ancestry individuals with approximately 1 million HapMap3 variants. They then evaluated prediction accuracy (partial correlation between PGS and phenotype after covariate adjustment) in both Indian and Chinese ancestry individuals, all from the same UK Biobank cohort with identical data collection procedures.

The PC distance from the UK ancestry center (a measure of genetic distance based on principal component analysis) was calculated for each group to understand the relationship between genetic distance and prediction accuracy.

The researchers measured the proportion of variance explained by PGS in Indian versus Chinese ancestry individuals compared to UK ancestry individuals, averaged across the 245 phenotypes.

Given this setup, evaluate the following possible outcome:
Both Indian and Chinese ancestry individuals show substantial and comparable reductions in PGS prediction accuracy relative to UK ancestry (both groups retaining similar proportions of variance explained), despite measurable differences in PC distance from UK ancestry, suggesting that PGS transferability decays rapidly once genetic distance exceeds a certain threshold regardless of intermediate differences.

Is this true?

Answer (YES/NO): NO